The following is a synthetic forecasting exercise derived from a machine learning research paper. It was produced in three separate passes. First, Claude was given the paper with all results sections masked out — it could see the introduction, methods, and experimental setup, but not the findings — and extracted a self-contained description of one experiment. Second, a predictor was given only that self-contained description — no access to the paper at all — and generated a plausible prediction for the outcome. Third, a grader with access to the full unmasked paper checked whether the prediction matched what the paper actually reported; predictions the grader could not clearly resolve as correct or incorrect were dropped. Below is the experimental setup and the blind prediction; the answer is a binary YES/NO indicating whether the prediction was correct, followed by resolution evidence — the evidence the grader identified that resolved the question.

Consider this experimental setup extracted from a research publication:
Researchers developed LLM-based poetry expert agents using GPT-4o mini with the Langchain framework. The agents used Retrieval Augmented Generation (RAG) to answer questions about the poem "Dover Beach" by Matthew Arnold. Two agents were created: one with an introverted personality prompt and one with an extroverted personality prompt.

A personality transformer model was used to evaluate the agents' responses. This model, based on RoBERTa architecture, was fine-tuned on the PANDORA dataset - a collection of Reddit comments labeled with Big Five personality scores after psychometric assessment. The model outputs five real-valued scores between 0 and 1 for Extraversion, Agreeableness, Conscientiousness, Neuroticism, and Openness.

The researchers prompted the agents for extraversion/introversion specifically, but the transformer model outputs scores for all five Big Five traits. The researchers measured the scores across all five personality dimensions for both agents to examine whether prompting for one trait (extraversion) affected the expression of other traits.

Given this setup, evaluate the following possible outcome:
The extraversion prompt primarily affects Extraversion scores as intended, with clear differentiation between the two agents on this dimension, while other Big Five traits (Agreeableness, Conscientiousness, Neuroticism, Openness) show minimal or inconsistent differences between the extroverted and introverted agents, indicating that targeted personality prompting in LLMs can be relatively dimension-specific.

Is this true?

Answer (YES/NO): NO